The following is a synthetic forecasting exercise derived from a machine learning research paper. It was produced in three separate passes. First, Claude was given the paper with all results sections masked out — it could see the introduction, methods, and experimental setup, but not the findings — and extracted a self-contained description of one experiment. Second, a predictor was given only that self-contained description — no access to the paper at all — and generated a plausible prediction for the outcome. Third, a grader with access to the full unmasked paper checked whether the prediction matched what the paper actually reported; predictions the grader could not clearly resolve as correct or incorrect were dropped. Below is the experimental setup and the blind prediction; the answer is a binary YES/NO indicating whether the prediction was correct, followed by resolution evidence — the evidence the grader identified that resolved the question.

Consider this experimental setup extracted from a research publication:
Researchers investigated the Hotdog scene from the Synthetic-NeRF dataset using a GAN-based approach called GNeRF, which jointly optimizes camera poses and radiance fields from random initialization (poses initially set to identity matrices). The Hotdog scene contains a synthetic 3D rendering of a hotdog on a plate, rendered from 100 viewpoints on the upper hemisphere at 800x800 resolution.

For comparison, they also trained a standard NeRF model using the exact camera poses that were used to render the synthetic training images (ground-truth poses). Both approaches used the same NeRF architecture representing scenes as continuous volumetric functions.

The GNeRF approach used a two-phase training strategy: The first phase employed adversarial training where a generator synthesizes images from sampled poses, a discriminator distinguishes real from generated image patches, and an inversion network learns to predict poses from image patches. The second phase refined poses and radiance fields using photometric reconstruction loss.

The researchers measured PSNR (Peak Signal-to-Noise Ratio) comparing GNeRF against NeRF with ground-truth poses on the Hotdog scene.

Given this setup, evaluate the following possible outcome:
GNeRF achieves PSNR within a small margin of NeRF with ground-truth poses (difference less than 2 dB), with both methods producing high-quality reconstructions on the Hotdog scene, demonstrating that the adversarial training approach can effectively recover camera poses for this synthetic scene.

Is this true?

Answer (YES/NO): NO